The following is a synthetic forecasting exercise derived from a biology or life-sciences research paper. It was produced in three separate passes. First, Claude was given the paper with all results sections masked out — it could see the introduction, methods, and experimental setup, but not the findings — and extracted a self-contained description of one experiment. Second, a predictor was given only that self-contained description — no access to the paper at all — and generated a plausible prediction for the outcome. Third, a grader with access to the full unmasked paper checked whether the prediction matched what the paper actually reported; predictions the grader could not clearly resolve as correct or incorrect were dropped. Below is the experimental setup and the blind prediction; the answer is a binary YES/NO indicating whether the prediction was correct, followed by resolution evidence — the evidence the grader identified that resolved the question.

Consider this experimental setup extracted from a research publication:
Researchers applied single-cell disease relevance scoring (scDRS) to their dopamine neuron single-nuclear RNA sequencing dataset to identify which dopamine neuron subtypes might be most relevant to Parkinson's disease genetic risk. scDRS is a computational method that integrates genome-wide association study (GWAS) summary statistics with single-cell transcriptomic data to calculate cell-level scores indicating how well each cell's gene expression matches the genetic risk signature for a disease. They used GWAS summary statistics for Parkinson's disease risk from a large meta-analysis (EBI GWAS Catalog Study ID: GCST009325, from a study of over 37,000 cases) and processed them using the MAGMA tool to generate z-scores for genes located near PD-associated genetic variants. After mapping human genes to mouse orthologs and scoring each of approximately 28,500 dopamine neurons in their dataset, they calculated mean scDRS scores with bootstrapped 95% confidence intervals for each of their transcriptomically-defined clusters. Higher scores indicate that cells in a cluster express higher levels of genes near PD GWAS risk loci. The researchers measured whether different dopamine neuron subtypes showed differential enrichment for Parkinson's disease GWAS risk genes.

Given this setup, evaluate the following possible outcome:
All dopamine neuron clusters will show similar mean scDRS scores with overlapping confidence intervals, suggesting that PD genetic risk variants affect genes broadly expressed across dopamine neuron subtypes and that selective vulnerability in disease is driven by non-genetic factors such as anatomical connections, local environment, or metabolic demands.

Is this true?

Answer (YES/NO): NO